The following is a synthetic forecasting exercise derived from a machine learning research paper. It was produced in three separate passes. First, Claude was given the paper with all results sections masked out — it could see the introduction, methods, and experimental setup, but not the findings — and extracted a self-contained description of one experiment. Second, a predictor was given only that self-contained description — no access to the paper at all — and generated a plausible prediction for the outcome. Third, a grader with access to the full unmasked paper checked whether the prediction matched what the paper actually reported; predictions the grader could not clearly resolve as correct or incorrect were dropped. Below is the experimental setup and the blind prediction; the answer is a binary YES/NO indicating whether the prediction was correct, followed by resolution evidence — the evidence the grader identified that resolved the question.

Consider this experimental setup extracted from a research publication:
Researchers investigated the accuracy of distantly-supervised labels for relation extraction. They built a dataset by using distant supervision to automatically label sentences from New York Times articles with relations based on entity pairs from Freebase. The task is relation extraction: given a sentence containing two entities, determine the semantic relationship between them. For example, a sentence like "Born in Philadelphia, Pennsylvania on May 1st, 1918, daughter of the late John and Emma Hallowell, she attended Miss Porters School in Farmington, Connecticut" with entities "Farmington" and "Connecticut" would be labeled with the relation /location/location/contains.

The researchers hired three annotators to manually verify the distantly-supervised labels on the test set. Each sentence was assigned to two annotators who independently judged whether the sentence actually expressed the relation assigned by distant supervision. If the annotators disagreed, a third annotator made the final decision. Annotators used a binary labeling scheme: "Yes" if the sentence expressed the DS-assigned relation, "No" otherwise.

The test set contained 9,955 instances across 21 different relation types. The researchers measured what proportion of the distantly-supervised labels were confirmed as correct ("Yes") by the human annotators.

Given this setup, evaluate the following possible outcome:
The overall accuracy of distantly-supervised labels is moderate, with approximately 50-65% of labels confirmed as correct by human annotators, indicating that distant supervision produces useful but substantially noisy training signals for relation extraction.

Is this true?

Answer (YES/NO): YES